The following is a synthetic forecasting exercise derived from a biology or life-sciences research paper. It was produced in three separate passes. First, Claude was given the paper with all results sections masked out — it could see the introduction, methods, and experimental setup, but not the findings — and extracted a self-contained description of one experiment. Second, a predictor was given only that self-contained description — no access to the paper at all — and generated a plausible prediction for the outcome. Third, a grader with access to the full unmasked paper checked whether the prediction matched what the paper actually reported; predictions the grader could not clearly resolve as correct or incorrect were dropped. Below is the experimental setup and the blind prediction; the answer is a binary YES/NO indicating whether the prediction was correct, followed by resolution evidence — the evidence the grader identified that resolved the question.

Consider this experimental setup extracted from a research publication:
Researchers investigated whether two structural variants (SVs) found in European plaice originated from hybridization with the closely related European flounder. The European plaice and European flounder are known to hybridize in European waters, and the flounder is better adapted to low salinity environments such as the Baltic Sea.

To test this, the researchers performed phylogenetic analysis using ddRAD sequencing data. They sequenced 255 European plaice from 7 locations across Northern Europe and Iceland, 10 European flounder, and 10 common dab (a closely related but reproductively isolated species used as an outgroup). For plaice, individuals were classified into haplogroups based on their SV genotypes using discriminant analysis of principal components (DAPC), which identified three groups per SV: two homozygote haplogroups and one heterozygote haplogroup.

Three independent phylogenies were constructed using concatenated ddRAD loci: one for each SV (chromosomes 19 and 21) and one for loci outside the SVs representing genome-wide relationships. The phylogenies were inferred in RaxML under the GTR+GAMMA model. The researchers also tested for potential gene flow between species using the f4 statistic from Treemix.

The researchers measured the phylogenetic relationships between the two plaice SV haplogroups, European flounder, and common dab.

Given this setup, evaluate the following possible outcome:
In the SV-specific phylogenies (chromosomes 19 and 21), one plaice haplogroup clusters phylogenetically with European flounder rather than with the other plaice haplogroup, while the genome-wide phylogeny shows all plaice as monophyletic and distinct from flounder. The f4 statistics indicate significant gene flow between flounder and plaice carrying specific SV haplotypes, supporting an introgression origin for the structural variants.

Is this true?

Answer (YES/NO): NO